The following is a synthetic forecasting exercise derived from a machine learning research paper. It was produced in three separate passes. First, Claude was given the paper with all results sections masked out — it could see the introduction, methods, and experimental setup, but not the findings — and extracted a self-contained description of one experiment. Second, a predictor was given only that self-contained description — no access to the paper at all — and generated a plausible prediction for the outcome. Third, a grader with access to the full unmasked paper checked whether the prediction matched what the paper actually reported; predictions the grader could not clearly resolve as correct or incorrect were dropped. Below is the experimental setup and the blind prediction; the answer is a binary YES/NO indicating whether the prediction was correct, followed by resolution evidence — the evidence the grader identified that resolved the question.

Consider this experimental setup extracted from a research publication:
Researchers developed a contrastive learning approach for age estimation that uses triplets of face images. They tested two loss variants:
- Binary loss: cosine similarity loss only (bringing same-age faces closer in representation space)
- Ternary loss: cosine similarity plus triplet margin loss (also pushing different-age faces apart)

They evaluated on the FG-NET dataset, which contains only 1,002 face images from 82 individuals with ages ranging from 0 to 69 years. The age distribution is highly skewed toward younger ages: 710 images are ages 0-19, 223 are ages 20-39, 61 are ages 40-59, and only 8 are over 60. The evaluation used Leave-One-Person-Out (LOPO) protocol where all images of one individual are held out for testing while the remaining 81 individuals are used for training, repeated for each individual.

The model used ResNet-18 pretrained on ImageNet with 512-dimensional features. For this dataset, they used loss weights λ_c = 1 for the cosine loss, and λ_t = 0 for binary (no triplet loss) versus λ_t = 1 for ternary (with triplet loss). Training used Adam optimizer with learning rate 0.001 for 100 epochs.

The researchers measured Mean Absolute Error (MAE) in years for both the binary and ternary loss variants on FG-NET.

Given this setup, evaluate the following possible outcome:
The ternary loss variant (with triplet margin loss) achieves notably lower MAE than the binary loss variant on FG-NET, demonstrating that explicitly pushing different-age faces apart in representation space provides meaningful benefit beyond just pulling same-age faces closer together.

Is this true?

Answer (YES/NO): YES